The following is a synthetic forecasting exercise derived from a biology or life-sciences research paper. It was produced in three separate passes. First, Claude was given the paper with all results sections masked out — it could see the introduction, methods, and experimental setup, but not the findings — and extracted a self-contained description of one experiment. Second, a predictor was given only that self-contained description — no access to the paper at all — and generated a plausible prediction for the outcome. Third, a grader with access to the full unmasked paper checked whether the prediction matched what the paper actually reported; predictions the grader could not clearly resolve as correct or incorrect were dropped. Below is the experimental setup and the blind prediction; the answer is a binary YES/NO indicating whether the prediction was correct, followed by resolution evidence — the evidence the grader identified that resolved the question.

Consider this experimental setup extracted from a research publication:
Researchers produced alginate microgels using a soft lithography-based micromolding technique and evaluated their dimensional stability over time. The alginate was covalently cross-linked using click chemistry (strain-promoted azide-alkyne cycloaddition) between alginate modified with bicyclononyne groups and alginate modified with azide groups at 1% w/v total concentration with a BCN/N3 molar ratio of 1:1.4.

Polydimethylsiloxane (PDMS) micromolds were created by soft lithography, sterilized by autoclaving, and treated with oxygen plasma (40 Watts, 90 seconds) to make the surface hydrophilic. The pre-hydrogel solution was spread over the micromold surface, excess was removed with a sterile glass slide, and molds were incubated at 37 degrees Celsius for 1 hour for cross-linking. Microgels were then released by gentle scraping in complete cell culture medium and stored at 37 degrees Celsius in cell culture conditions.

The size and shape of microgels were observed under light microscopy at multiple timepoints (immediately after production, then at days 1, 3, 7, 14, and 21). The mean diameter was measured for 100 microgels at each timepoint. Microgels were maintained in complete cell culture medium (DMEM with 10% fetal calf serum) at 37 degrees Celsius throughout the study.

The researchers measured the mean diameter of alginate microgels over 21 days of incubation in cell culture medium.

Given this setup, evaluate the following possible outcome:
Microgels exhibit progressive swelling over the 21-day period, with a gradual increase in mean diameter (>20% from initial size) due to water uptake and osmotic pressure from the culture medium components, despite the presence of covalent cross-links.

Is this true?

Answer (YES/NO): NO